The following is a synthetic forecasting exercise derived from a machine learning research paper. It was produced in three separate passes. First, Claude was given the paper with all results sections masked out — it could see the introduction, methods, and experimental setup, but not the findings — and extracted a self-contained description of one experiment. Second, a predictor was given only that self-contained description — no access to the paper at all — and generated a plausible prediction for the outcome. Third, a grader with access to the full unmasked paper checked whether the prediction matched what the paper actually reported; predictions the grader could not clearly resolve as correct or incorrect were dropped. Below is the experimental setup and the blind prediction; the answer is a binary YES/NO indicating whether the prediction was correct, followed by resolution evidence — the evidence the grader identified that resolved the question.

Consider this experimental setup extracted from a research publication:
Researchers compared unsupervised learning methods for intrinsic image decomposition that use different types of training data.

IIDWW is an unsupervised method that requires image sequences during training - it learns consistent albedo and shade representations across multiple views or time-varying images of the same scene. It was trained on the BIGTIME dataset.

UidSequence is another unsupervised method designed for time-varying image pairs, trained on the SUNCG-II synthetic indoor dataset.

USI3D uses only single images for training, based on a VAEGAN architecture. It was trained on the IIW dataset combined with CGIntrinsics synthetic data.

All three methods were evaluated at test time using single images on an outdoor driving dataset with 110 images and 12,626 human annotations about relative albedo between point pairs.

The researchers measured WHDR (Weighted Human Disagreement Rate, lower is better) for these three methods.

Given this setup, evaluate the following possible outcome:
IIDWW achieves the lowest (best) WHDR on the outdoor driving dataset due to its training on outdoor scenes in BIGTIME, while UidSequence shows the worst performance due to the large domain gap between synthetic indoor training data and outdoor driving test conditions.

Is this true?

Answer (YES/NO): NO